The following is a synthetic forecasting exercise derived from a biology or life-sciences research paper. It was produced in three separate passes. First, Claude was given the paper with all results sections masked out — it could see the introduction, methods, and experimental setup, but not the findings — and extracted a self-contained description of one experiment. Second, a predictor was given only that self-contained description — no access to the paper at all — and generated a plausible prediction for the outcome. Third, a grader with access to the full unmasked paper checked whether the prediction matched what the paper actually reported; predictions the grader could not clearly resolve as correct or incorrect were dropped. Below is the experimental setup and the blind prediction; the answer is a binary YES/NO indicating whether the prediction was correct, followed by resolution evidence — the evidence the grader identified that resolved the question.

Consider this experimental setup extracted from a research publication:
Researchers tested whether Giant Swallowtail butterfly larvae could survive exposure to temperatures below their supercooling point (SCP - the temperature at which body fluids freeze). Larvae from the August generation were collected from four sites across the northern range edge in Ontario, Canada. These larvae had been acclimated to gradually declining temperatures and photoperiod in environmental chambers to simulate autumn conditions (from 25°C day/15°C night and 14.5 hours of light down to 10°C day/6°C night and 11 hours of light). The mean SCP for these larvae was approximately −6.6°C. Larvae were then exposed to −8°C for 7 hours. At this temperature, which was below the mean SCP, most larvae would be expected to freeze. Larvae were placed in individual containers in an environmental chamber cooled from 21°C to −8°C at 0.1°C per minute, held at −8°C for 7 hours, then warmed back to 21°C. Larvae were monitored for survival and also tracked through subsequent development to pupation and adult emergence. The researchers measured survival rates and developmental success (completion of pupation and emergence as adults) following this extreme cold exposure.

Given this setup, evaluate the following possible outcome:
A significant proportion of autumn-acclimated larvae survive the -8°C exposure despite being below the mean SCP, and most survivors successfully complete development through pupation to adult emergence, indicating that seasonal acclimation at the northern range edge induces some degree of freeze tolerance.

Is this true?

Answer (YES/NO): NO